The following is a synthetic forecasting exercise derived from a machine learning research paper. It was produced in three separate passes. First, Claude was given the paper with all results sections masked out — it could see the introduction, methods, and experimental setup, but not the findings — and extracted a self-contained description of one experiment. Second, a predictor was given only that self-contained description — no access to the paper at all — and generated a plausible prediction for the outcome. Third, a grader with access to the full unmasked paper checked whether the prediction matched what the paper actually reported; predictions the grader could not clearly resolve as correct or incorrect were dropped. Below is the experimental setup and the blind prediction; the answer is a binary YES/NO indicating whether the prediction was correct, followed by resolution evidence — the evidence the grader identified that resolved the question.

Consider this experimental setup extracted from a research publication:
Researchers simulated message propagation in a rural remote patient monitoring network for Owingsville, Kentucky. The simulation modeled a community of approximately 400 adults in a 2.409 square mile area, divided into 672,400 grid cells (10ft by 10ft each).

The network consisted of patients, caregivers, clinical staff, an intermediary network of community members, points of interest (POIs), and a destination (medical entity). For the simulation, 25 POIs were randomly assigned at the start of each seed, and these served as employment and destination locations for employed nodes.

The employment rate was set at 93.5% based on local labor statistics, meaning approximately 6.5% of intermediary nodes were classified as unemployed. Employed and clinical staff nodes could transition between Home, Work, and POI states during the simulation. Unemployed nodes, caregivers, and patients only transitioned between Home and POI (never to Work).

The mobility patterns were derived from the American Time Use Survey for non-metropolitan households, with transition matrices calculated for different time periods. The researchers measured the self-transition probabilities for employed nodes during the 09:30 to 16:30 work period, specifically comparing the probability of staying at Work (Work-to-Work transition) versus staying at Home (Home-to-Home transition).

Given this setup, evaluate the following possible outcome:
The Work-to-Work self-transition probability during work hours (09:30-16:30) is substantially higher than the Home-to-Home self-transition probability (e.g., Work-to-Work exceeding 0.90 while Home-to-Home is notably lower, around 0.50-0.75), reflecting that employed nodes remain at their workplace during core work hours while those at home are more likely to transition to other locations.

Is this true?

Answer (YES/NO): NO